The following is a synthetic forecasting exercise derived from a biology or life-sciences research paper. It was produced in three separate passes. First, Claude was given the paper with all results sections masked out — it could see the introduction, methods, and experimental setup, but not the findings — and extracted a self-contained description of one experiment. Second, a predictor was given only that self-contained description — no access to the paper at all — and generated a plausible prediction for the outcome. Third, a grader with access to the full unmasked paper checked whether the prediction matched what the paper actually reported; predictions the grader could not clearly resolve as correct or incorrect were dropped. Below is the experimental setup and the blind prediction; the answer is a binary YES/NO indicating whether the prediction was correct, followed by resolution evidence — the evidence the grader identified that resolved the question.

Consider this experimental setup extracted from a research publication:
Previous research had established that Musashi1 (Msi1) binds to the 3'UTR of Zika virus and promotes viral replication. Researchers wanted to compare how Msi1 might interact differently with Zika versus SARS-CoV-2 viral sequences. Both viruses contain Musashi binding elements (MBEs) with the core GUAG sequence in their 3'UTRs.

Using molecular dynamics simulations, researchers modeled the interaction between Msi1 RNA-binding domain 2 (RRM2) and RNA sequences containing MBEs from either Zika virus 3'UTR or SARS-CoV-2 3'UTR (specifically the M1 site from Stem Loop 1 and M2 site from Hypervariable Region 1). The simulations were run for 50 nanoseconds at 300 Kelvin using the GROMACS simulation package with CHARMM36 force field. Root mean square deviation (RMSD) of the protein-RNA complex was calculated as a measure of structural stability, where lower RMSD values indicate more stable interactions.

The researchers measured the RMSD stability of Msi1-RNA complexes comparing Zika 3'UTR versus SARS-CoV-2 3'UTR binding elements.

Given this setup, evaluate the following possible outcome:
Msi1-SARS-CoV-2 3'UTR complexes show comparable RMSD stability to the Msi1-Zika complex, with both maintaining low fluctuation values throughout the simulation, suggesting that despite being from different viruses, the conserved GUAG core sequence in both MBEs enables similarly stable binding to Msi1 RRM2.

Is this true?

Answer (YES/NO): NO